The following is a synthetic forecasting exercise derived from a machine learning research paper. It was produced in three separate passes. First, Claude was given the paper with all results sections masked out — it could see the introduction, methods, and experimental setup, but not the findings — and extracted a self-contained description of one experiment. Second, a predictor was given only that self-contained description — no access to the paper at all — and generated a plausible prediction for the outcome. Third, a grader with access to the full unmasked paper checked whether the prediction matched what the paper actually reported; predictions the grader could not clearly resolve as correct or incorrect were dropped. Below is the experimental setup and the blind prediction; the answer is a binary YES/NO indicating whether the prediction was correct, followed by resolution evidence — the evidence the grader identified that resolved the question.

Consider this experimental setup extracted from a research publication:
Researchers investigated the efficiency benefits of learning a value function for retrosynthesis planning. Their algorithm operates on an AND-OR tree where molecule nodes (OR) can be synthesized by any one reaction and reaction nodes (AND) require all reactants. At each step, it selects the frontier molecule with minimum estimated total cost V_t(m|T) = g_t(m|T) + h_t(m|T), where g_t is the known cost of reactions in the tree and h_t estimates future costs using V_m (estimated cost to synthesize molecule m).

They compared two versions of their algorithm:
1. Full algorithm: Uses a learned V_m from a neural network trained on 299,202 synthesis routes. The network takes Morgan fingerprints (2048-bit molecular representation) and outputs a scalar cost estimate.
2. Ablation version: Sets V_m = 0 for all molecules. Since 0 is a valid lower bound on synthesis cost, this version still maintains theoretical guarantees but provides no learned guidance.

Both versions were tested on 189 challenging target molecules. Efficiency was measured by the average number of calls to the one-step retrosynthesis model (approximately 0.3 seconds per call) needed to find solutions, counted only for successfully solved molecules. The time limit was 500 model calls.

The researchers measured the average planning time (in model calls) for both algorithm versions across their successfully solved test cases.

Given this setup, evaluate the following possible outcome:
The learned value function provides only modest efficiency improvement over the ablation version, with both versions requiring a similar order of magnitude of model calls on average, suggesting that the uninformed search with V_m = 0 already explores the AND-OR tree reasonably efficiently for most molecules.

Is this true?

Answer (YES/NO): YES